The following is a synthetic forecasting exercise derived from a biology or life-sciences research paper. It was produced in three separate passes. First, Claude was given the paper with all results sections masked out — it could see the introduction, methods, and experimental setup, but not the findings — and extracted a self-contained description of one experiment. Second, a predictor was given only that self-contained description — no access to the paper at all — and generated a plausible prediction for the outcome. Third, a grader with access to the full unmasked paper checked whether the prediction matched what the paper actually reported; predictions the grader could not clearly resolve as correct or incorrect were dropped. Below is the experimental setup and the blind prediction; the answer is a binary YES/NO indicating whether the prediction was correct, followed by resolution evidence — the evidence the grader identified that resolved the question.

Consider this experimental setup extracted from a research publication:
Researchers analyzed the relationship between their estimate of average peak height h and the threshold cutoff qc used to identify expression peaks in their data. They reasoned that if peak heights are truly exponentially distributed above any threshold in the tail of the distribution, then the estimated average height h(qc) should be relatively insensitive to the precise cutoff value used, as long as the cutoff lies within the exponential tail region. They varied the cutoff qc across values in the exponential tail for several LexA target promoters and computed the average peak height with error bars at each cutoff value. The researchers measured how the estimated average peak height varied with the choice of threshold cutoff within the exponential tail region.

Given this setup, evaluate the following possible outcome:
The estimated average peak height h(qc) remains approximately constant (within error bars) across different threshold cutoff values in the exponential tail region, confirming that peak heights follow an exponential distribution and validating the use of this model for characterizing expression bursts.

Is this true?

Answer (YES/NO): YES